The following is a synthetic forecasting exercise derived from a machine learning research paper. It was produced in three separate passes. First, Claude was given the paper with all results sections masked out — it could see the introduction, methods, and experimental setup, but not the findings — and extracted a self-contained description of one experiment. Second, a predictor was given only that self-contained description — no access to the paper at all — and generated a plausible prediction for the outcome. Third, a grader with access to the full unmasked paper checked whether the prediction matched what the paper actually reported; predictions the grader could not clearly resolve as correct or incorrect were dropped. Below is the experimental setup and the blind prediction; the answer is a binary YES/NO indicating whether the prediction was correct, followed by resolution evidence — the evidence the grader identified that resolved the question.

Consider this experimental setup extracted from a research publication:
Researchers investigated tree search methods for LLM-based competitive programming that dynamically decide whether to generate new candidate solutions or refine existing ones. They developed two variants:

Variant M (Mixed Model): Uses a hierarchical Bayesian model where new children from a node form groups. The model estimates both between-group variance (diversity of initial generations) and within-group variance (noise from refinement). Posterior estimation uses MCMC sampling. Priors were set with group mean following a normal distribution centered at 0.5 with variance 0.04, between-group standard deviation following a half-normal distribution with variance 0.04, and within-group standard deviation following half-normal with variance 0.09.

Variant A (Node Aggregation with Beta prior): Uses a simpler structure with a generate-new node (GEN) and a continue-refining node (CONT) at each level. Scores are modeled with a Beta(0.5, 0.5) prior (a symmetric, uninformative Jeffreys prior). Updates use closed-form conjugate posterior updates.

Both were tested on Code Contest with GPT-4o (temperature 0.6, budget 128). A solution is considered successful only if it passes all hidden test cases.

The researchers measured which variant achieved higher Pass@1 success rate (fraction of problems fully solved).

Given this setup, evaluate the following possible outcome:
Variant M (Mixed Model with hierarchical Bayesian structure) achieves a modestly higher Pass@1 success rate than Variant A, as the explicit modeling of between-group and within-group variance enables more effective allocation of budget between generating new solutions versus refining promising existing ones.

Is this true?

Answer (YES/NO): NO